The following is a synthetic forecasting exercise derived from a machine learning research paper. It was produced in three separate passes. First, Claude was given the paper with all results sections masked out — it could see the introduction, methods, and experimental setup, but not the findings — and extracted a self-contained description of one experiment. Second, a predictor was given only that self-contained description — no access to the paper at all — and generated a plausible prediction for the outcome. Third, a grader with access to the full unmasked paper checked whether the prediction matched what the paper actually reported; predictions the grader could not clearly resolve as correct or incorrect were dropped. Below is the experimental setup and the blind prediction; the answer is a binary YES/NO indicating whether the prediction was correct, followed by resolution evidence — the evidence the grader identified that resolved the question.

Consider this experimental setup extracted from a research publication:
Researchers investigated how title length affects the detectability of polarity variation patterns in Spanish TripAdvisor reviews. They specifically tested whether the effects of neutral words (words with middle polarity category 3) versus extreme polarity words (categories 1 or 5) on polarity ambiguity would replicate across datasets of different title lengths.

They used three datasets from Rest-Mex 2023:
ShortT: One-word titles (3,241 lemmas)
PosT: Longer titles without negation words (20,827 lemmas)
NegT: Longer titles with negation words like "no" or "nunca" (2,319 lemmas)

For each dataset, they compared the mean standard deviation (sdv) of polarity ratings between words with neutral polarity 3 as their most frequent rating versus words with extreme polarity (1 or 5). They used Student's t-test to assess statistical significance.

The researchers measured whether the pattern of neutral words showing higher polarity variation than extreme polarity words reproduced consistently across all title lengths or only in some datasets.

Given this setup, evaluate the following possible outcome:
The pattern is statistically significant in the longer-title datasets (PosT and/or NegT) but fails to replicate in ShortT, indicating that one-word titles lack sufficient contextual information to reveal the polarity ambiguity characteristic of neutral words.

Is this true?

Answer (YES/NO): NO